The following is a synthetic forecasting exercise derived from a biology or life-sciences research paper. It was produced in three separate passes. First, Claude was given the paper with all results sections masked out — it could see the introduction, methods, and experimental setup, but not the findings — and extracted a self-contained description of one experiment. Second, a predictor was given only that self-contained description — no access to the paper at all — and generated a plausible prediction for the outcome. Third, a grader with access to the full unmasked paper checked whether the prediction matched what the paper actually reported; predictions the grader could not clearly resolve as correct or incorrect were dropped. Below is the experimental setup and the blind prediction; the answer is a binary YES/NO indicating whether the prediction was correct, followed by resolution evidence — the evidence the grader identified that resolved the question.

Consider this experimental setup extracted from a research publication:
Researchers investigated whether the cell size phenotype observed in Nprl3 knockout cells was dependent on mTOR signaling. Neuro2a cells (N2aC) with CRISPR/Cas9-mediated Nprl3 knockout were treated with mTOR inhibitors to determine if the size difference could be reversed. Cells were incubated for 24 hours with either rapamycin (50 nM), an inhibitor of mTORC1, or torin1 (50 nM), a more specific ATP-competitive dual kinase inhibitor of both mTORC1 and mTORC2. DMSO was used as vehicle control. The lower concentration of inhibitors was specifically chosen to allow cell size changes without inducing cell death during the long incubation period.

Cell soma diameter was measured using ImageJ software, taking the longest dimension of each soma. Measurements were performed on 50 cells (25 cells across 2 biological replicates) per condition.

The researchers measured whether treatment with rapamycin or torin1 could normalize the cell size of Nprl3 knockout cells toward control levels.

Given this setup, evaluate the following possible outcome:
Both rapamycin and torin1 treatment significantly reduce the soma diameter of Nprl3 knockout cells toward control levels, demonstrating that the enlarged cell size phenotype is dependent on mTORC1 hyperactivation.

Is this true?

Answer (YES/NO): YES